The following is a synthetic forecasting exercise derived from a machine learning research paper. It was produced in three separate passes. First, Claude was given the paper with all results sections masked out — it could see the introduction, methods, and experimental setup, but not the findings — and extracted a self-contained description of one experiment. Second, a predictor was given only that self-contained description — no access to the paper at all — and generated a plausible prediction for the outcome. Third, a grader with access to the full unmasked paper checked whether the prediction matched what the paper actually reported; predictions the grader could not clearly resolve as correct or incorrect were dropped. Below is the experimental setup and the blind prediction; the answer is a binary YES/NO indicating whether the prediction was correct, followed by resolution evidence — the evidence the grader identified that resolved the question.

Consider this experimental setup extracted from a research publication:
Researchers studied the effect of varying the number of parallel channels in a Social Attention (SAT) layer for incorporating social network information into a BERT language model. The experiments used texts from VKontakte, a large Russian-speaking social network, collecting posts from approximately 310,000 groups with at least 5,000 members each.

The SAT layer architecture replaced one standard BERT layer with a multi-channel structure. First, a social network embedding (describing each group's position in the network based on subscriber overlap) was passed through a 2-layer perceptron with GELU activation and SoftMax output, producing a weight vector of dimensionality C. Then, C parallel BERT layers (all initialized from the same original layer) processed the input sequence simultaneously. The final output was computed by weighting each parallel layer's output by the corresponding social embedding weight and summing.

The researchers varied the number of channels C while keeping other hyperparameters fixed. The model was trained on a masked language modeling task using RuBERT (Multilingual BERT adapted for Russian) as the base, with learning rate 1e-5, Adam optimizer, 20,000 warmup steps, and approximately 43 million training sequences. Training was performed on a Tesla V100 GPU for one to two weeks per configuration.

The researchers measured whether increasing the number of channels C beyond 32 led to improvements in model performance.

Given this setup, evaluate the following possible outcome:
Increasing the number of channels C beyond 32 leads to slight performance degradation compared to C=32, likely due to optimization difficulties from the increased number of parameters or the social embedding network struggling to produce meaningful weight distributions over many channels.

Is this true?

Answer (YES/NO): NO